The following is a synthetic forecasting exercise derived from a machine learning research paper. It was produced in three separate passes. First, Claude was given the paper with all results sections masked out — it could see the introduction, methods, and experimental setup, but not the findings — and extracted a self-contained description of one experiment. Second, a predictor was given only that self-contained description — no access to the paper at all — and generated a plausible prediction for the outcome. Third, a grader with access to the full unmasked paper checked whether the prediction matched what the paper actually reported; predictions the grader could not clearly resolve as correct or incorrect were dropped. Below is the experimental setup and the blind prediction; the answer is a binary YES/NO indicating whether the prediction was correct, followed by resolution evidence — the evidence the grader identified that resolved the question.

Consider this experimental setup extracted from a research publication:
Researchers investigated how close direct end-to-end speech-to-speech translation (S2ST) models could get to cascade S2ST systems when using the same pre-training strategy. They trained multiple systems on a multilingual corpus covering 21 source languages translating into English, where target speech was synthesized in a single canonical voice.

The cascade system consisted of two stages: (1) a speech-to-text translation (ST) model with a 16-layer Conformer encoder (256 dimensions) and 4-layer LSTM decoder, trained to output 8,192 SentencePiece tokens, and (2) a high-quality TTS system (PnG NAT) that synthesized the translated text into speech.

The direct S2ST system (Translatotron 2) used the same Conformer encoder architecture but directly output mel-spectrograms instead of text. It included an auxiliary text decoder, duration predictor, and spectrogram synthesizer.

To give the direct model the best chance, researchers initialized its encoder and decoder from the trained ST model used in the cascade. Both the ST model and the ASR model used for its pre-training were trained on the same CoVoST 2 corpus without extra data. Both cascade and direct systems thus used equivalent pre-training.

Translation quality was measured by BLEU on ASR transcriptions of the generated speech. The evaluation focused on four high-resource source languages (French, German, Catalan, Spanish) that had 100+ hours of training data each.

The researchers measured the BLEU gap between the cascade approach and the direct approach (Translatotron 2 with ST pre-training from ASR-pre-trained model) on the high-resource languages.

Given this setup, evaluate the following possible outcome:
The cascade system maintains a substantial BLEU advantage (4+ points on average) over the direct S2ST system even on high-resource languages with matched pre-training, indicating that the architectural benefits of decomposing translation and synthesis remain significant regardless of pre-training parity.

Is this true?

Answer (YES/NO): NO